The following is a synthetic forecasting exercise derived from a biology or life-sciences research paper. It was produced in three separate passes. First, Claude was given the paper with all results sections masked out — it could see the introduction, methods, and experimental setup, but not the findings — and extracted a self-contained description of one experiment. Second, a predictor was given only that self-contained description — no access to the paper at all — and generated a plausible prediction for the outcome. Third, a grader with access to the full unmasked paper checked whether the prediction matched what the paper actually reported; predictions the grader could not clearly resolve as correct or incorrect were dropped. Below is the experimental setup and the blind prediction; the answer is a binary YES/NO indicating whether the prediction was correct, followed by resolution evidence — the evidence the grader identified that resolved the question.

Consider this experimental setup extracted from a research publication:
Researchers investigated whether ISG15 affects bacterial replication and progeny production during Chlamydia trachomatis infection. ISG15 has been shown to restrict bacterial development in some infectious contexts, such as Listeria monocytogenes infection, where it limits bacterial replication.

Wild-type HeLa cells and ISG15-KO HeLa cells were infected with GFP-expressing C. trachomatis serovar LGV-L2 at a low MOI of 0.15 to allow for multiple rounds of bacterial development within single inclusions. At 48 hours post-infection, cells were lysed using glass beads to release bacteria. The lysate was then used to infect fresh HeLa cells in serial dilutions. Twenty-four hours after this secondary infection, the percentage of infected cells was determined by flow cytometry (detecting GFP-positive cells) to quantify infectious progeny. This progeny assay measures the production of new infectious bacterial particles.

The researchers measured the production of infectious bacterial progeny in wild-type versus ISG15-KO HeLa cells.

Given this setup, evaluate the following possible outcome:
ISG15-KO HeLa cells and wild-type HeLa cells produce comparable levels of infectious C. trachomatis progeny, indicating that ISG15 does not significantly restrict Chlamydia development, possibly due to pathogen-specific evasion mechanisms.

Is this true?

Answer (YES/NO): NO